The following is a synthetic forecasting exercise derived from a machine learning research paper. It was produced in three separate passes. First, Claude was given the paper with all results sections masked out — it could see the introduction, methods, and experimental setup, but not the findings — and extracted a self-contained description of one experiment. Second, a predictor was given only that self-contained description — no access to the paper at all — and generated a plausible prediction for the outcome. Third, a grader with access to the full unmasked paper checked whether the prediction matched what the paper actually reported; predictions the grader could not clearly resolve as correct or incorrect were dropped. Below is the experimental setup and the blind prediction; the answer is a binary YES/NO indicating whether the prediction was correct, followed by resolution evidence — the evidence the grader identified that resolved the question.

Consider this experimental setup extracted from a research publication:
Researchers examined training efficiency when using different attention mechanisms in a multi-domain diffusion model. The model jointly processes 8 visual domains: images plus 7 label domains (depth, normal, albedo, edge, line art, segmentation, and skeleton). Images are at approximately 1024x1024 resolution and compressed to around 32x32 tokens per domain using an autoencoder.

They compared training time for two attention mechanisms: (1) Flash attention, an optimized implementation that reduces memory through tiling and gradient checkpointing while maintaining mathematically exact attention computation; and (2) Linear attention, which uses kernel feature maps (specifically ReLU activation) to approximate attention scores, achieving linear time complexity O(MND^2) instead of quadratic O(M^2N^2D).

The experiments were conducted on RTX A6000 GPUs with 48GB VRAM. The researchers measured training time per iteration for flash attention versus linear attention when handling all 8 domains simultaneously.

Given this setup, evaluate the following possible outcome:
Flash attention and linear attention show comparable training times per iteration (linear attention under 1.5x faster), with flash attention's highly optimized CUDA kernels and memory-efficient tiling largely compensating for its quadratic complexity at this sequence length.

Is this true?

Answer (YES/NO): NO